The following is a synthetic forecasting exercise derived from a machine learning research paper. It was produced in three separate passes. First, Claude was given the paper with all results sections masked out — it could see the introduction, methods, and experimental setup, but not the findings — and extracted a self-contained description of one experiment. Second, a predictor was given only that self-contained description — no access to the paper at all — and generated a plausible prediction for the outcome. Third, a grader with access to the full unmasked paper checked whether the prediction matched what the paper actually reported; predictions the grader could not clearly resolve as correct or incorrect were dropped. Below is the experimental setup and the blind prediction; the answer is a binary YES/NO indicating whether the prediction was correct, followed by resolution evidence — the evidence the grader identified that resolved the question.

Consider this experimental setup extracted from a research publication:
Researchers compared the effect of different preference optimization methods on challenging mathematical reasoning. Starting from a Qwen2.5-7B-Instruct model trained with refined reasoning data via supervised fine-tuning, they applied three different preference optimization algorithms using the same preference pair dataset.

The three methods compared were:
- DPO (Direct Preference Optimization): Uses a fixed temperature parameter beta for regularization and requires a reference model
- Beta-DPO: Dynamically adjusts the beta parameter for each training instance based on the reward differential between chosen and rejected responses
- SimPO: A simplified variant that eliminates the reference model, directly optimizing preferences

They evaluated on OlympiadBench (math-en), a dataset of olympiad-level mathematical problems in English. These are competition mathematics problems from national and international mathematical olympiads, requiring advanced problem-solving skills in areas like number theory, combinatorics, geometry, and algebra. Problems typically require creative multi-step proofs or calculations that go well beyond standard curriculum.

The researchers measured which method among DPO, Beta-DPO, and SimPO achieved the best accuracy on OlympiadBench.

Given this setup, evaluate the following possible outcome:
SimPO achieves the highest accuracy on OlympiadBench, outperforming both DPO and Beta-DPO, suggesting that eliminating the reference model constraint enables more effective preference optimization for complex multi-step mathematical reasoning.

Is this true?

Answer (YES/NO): NO